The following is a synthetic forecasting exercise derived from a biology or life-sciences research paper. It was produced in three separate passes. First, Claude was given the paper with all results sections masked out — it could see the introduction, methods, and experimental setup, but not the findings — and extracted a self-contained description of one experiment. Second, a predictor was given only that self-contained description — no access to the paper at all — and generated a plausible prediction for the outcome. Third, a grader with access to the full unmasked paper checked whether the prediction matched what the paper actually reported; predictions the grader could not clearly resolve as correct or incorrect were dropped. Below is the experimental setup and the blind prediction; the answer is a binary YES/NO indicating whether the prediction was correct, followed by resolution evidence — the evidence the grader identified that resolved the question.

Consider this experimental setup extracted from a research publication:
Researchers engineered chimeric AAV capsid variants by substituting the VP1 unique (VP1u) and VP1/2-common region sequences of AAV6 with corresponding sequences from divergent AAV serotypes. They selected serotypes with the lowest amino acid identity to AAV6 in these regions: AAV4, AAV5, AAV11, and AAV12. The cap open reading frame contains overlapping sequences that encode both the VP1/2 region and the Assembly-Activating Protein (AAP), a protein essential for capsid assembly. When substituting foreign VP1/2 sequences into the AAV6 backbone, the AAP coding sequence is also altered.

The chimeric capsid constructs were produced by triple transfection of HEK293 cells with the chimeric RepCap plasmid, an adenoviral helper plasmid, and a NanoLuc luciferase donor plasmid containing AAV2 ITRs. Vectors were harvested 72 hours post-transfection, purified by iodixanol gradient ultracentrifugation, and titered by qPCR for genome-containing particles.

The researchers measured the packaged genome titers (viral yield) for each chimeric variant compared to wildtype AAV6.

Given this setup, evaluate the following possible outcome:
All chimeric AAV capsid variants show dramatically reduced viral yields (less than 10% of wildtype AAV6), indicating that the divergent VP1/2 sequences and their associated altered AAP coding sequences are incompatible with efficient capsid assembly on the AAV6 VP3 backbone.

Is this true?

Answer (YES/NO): NO